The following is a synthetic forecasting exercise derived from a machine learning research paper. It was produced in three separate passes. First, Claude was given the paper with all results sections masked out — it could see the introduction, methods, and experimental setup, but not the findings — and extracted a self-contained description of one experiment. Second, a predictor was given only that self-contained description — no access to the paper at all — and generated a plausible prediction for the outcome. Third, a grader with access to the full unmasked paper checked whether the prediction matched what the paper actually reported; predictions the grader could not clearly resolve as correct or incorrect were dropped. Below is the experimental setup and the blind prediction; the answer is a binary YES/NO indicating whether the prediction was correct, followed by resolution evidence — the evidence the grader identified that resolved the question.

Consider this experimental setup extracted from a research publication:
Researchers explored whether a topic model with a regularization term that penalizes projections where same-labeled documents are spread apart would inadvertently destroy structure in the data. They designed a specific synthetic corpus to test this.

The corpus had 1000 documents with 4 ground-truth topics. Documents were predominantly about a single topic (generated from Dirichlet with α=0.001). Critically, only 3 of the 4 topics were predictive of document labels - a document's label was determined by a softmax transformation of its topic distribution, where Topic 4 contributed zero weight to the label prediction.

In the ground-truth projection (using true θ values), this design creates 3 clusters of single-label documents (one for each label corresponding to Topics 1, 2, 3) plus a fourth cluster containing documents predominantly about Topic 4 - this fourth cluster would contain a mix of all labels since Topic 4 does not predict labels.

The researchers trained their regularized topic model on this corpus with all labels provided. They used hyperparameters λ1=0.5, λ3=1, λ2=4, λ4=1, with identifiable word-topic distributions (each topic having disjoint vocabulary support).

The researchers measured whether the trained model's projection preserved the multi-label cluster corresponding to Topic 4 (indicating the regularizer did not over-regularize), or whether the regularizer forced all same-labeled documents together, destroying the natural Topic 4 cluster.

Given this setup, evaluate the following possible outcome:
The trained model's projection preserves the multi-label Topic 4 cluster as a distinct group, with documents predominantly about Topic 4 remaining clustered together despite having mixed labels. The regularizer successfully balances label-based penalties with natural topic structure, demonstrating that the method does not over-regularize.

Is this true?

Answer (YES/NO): YES